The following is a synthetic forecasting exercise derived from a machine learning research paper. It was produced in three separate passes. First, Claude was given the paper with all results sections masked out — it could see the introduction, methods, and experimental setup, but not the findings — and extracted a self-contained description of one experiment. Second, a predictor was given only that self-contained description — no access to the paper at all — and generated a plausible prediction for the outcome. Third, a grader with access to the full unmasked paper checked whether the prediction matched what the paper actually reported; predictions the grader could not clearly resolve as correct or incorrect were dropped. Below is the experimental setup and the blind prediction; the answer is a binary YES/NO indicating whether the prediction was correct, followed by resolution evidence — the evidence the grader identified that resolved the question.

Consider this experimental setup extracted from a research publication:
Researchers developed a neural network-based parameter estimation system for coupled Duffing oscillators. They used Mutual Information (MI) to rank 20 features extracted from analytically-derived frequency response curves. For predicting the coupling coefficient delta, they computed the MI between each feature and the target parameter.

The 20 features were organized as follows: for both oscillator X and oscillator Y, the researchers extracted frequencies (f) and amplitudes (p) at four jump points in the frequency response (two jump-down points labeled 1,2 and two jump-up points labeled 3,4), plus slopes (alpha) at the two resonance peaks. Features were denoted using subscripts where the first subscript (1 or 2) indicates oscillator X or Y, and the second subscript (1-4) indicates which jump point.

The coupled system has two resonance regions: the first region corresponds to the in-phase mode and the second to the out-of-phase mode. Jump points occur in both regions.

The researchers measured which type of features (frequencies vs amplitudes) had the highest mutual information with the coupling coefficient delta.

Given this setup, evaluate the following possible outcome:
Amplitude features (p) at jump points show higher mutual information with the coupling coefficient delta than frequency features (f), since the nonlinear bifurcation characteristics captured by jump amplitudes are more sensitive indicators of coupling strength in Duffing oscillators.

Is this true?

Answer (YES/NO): NO